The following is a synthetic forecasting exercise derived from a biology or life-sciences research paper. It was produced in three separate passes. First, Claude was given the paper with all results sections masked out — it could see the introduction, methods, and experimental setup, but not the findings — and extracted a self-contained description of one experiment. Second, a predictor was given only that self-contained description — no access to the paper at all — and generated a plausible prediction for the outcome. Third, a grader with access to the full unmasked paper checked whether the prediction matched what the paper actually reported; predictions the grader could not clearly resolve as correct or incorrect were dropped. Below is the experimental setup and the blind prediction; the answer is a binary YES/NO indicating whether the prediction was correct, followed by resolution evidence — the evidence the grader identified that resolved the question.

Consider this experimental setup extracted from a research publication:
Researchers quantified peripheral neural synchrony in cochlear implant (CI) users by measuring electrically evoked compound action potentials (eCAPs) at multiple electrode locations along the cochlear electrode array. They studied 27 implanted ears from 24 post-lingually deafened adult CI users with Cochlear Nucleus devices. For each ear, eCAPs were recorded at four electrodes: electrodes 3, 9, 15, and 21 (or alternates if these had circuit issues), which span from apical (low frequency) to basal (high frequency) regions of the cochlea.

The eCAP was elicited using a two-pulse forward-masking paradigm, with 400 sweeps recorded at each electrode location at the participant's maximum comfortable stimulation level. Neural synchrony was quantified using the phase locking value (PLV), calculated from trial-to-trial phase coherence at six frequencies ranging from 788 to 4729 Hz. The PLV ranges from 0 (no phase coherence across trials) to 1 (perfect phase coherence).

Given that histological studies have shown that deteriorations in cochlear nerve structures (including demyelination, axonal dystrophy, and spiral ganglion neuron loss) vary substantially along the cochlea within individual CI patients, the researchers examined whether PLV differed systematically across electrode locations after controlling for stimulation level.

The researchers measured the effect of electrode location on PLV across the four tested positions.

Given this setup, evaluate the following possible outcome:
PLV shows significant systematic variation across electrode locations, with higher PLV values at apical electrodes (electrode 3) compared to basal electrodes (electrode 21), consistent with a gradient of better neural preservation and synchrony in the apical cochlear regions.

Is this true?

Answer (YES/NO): NO